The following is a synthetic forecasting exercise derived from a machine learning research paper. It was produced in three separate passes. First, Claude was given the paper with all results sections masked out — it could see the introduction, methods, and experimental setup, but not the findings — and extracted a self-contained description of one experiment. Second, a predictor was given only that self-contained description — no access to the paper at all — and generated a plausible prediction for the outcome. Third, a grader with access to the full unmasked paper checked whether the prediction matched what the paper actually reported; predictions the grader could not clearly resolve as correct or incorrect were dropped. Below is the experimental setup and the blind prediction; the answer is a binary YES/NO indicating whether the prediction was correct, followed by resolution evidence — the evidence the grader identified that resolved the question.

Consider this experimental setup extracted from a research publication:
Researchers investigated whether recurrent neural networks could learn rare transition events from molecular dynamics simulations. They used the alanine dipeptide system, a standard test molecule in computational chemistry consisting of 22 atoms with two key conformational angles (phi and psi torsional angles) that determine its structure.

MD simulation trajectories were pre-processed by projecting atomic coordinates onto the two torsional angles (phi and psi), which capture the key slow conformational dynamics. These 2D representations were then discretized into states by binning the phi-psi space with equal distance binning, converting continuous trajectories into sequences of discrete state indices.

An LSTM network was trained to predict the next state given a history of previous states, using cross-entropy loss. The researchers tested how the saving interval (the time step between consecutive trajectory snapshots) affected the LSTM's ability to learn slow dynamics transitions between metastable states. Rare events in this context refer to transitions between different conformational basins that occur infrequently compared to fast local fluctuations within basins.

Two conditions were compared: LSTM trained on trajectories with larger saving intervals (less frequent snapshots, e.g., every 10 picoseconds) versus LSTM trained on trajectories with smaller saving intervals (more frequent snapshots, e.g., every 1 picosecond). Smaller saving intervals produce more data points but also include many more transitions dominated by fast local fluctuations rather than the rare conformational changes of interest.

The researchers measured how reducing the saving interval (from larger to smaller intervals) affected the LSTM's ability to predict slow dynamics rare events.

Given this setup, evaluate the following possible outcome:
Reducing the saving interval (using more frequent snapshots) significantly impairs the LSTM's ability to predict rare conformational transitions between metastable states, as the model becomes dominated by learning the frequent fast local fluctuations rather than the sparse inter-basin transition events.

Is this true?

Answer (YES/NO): YES